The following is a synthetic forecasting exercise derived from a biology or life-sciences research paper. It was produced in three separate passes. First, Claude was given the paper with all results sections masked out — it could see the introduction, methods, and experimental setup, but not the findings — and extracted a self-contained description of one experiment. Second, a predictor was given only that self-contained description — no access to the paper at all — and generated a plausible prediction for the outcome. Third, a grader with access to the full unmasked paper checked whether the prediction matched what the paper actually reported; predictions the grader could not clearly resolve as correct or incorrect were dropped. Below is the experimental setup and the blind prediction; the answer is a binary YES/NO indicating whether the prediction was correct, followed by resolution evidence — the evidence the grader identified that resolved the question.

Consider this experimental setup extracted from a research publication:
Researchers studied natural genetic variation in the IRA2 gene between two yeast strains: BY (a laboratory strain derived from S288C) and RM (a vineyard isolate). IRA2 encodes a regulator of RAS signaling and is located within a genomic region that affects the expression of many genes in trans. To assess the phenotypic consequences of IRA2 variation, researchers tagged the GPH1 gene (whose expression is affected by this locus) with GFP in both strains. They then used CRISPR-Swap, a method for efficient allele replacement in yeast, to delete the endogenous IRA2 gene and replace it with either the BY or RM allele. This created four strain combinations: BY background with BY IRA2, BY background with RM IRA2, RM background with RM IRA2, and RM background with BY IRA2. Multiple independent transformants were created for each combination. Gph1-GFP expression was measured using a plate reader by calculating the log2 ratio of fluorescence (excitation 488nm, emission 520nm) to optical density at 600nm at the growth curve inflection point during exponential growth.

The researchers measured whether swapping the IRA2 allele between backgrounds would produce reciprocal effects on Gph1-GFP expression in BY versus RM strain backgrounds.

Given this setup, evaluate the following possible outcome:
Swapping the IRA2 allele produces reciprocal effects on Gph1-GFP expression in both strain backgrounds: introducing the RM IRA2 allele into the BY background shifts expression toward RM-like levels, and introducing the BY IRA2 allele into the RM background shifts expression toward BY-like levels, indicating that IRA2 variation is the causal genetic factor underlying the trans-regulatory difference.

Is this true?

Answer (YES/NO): NO